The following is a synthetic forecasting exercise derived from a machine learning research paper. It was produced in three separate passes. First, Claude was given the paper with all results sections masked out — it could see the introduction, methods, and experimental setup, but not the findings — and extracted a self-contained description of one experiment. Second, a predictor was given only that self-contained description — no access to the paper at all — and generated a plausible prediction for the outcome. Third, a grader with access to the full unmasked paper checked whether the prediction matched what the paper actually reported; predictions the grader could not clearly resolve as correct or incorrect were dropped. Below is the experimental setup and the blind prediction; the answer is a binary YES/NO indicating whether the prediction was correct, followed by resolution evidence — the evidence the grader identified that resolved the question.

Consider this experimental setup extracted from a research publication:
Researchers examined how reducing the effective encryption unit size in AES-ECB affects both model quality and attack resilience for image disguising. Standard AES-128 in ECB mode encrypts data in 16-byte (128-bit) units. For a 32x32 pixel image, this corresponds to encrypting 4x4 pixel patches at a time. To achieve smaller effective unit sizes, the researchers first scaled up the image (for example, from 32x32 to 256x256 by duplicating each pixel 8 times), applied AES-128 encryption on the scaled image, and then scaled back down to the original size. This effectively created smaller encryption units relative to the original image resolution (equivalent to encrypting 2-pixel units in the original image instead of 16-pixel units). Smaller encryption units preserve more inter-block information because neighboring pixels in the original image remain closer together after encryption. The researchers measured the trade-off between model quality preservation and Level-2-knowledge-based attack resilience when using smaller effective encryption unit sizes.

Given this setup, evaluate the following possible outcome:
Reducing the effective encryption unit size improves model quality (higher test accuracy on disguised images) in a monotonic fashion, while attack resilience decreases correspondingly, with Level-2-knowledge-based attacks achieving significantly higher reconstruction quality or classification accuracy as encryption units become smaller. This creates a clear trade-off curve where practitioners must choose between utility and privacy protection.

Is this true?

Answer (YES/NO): NO